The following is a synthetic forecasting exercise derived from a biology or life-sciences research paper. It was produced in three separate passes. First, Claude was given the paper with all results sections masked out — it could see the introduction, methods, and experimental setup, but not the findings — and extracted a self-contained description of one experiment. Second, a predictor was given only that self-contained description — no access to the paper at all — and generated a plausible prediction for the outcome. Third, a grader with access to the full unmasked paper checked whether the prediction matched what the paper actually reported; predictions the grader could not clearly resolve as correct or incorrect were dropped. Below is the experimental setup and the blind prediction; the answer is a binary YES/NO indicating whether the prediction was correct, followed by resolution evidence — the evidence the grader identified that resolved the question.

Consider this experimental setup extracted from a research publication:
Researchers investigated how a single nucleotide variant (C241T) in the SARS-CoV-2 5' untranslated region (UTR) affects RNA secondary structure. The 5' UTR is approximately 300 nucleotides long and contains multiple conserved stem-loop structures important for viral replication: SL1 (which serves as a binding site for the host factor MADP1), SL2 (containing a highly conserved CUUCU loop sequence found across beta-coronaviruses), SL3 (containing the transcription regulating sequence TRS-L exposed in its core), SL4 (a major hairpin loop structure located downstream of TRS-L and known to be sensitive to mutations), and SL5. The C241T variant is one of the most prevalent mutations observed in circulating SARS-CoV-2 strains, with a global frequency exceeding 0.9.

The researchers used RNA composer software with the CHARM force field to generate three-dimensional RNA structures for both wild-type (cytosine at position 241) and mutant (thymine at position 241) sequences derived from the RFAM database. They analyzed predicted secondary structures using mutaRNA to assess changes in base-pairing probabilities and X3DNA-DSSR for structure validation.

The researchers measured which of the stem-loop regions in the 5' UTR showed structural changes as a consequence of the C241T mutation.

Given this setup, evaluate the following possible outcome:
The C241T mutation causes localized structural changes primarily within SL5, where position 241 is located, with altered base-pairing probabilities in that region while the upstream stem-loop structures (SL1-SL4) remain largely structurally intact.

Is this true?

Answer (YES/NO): NO